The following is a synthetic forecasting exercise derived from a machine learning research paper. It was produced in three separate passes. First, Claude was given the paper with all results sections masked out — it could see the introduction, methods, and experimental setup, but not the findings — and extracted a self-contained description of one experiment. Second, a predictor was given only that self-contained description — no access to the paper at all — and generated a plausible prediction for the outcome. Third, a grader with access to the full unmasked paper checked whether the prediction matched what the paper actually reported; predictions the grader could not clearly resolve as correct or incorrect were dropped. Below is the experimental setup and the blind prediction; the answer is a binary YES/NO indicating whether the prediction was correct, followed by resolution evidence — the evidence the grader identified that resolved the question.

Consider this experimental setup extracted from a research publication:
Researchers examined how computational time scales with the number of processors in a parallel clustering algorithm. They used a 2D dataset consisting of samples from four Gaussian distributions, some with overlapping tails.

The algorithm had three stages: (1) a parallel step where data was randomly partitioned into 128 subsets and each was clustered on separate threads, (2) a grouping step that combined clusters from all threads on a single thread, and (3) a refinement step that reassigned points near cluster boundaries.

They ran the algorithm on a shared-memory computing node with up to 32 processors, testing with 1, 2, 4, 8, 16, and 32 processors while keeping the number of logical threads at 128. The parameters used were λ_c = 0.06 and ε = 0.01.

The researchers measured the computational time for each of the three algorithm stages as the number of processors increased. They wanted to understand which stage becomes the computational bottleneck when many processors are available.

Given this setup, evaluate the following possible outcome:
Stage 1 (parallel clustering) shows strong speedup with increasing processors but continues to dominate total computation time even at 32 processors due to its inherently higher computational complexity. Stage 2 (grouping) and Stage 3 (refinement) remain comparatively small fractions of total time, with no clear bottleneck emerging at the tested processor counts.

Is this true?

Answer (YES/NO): NO